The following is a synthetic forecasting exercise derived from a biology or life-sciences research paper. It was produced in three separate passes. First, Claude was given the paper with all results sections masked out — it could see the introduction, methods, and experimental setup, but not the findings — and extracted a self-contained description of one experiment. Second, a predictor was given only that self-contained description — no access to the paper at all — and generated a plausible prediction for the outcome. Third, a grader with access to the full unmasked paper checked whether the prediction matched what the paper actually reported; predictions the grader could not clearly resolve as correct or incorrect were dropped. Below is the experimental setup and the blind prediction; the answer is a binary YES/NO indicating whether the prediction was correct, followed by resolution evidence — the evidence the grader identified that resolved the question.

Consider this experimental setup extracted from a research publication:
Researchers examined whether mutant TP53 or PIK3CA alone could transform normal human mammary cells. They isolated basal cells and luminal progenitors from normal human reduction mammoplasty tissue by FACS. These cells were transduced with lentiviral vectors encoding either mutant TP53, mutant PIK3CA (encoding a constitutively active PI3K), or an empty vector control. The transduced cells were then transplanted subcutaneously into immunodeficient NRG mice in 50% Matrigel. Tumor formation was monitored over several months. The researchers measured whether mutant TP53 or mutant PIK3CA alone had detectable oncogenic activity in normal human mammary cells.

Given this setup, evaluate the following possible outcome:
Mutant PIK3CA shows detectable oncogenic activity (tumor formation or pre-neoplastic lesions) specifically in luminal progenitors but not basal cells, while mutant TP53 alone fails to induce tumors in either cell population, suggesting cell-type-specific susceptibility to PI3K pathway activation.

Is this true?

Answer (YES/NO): NO